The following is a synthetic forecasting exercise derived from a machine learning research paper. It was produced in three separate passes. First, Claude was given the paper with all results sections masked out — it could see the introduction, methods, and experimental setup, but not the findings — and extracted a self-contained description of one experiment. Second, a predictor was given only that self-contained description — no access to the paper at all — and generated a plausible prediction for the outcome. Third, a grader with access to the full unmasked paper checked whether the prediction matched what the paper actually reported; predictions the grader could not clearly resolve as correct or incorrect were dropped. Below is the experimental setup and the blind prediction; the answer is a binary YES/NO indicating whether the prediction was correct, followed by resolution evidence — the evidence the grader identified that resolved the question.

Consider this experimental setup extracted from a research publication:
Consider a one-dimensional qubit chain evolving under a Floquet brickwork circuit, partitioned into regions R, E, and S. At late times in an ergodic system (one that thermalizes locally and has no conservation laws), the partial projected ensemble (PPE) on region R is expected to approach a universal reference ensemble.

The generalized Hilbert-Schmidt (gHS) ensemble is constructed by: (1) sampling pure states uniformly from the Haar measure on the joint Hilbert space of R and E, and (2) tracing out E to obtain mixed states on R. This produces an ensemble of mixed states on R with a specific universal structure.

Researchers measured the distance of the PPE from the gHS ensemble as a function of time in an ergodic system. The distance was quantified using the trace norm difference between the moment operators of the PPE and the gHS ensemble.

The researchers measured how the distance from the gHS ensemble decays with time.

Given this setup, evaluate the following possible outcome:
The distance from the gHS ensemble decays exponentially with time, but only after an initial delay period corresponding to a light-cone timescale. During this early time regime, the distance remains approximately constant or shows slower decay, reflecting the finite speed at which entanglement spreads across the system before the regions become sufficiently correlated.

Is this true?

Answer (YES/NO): NO